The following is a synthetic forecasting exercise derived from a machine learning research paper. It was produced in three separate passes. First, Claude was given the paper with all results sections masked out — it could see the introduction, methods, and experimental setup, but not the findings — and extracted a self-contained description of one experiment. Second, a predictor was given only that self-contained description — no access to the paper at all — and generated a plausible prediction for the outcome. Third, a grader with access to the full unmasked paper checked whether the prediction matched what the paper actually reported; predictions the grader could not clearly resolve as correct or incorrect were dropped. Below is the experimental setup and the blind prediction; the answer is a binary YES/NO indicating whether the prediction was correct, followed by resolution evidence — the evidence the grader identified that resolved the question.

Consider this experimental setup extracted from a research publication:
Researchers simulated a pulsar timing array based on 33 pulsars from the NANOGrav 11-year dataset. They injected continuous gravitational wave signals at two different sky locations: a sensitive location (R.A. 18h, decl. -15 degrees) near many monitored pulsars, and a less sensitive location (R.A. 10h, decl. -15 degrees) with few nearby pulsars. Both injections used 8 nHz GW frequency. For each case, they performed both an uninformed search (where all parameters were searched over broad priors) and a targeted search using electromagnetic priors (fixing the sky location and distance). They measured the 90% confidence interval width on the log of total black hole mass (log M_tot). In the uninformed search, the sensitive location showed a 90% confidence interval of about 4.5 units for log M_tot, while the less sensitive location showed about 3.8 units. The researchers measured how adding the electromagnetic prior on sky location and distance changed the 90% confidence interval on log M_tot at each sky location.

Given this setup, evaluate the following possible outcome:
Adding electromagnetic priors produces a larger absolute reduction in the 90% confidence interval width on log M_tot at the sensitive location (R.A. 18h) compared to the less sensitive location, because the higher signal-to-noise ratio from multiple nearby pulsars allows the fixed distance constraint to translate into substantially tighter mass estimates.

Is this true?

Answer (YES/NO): YES